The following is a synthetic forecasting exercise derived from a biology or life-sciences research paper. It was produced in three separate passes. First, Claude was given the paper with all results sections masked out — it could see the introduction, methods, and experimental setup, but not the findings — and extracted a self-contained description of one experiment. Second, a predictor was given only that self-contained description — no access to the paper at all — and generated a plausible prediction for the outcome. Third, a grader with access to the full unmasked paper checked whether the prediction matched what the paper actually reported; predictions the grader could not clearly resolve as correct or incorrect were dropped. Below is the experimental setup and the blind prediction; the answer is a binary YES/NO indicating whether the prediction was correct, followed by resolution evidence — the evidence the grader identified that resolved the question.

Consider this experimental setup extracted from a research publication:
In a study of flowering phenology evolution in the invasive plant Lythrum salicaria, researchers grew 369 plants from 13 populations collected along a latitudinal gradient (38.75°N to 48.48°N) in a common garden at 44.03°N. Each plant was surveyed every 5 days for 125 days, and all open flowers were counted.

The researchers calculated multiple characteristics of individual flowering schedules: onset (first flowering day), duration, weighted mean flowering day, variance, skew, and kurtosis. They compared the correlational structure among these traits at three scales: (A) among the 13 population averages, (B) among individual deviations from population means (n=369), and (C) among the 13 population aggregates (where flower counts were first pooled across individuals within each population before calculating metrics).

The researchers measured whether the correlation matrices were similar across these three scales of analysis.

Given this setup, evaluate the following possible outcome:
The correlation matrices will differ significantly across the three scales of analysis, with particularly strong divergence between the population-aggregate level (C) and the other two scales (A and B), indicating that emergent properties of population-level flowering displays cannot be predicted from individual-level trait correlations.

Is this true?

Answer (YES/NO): NO